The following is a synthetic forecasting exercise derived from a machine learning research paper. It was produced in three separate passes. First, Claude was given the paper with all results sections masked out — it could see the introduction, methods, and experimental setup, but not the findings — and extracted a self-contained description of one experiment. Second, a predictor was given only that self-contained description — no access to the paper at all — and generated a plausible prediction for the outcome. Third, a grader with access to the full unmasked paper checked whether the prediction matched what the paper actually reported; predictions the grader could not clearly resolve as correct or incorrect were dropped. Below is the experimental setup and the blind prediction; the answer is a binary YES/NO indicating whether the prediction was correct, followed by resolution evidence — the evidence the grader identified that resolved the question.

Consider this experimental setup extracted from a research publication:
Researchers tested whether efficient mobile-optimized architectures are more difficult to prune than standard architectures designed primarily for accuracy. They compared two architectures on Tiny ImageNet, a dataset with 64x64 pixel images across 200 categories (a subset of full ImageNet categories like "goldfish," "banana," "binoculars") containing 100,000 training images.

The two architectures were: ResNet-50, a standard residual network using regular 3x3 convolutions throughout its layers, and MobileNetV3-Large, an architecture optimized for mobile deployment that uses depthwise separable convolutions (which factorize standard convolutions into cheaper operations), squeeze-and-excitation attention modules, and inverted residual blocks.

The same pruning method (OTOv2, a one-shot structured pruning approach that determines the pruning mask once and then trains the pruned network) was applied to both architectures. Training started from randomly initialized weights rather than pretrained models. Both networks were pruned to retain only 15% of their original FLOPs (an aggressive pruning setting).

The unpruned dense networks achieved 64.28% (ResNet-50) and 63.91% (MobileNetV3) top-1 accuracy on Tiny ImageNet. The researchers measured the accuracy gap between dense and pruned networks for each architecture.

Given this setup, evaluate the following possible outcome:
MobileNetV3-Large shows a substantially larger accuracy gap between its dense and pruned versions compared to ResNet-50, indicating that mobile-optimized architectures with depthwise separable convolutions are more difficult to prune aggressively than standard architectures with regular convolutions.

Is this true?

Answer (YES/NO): YES